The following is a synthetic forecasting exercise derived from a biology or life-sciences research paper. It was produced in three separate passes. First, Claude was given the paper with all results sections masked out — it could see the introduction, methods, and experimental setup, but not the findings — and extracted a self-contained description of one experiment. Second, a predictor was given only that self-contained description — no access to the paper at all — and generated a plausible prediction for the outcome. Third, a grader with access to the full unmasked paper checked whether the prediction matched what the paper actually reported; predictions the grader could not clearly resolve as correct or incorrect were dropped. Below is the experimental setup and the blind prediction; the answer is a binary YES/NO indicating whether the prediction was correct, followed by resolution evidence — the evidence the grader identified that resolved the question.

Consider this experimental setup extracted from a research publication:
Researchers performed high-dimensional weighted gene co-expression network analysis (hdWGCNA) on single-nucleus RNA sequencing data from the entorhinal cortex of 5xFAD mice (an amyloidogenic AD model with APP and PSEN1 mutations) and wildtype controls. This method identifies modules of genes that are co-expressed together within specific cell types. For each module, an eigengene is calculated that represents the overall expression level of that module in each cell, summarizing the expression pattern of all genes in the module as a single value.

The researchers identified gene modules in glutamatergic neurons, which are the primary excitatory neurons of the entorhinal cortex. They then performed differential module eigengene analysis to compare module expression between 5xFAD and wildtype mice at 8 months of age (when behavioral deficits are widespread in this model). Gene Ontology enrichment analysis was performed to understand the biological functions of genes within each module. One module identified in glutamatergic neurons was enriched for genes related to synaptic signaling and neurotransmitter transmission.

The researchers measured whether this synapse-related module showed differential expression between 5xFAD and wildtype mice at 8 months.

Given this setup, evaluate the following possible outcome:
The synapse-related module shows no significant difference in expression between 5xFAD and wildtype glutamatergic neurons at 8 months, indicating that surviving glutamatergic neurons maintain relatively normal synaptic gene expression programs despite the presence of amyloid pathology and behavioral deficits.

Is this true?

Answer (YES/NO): NO